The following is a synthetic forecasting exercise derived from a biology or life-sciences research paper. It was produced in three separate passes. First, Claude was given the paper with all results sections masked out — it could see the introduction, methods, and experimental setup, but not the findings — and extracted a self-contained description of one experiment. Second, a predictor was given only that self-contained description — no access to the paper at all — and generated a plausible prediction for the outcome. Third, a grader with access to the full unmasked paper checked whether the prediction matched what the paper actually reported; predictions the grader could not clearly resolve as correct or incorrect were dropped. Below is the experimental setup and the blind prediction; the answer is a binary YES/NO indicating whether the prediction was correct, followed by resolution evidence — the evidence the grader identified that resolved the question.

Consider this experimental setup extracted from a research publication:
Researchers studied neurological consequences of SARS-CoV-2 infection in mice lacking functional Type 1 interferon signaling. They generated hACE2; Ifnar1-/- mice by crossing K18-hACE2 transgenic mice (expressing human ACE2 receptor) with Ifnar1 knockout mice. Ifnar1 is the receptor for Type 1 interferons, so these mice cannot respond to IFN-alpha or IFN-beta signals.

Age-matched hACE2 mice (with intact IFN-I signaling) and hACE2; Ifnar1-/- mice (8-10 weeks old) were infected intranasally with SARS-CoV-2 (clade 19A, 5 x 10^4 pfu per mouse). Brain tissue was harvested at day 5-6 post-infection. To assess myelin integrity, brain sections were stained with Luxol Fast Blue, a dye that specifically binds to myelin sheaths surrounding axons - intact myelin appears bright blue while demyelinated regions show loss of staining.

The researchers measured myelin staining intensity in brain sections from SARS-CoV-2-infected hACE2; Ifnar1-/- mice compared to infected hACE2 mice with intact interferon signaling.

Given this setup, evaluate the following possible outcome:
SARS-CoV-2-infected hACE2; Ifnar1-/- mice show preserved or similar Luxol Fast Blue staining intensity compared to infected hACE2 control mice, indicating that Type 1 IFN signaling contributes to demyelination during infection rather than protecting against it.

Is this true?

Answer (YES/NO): NO